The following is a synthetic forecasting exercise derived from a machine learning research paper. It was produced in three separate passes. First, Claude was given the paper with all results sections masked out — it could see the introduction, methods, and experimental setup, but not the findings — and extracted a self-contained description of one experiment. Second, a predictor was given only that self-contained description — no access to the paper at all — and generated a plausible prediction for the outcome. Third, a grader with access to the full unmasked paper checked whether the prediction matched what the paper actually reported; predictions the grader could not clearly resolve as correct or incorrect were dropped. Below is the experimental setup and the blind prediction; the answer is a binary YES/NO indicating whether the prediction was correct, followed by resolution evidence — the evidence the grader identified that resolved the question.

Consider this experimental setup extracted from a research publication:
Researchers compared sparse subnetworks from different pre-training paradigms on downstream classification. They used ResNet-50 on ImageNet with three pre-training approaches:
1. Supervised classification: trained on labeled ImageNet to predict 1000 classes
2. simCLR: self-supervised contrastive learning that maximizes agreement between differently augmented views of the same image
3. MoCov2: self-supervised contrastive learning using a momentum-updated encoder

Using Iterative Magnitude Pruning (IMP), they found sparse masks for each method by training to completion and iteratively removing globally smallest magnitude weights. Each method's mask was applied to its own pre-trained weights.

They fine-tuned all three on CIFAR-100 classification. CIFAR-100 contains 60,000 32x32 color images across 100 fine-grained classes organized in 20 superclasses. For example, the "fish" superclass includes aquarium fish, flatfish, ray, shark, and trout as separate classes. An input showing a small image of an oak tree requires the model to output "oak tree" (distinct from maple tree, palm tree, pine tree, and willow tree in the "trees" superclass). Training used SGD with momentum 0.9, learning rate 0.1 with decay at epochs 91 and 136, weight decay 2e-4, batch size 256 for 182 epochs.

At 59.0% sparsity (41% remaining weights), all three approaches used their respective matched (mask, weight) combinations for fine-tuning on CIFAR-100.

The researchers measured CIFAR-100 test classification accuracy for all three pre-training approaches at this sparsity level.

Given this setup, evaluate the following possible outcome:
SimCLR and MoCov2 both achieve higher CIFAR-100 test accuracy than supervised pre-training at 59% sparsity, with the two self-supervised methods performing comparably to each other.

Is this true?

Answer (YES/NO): NO